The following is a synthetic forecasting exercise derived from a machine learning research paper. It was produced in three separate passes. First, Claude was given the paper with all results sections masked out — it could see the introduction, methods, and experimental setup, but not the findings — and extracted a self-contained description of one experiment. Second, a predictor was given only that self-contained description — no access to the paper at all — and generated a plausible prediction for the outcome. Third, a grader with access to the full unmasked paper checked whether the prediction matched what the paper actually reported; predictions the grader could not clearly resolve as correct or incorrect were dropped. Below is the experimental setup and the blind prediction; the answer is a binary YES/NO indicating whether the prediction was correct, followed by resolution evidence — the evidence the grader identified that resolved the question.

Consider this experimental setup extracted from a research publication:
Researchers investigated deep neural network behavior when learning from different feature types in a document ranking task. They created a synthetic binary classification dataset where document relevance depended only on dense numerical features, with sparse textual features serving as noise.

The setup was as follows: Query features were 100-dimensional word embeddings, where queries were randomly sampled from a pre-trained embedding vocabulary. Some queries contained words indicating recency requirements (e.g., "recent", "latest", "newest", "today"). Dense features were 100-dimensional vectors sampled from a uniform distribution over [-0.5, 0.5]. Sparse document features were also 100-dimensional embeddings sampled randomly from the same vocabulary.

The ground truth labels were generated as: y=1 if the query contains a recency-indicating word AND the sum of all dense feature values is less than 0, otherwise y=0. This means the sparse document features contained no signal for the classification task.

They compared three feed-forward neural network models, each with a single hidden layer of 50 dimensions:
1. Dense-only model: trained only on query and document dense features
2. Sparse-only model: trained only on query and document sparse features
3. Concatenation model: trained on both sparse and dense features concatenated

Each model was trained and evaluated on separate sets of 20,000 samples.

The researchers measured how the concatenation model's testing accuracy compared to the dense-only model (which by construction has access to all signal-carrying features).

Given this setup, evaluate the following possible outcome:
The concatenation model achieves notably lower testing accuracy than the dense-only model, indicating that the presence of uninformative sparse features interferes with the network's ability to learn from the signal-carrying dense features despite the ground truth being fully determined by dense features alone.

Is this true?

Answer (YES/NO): YES